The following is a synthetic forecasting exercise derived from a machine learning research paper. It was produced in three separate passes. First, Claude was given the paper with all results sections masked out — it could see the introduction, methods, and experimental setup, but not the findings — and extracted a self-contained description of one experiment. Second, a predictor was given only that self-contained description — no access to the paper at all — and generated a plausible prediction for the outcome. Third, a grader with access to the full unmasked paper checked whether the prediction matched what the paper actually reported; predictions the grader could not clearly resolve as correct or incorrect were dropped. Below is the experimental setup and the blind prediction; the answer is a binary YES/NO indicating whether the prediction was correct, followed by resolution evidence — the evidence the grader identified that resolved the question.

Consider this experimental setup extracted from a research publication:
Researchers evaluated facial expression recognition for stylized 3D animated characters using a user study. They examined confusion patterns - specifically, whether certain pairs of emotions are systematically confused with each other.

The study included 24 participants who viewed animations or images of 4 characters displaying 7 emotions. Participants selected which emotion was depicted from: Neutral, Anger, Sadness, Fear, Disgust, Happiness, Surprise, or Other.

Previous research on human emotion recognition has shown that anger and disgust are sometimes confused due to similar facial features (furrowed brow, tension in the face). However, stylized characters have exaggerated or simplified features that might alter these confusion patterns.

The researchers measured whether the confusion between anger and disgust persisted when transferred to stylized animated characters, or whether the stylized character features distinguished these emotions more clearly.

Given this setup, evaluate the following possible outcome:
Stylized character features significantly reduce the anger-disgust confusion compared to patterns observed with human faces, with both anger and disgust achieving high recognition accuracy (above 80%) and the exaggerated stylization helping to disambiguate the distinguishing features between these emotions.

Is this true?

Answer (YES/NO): NO